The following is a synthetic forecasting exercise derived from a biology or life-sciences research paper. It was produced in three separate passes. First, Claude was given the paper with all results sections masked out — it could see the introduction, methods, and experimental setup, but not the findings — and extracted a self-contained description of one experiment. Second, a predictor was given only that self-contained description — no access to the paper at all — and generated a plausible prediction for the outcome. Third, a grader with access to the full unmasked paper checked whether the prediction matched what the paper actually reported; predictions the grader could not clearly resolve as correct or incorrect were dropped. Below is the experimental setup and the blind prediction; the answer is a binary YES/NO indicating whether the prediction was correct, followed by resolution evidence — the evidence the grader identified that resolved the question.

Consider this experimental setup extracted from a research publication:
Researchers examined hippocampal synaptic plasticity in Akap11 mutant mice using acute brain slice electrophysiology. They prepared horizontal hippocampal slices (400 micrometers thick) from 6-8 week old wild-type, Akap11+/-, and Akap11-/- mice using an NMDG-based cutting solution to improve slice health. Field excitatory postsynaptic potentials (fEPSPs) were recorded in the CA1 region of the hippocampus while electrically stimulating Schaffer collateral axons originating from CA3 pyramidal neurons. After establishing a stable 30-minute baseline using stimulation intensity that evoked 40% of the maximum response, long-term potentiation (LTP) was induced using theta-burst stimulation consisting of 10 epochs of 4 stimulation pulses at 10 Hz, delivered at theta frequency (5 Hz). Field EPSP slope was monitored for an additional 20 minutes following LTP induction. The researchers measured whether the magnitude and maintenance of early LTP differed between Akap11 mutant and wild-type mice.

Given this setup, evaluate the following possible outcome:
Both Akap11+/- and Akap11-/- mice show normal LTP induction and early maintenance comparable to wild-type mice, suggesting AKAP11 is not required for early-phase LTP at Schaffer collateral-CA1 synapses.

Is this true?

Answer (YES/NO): NO